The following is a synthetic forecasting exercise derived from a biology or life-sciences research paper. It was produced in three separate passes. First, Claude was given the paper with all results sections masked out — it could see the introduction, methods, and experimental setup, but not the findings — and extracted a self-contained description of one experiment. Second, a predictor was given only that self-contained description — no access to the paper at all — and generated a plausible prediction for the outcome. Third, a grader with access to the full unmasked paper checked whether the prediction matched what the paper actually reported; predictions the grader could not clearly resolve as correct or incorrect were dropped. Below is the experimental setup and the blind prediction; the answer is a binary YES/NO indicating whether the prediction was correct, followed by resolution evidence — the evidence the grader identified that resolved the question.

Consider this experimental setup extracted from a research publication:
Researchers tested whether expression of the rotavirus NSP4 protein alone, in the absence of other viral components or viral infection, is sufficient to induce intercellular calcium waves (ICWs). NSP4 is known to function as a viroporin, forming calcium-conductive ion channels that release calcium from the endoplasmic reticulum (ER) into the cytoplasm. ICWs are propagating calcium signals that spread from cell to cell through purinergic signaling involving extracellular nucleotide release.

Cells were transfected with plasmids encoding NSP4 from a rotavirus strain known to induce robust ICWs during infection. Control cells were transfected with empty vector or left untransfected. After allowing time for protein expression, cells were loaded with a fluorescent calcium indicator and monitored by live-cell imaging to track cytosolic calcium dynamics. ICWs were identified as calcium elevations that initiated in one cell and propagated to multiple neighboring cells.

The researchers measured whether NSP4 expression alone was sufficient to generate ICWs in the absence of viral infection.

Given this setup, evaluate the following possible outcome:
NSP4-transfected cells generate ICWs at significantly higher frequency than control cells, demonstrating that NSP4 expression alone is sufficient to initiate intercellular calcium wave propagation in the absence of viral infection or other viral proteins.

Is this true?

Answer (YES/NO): YES